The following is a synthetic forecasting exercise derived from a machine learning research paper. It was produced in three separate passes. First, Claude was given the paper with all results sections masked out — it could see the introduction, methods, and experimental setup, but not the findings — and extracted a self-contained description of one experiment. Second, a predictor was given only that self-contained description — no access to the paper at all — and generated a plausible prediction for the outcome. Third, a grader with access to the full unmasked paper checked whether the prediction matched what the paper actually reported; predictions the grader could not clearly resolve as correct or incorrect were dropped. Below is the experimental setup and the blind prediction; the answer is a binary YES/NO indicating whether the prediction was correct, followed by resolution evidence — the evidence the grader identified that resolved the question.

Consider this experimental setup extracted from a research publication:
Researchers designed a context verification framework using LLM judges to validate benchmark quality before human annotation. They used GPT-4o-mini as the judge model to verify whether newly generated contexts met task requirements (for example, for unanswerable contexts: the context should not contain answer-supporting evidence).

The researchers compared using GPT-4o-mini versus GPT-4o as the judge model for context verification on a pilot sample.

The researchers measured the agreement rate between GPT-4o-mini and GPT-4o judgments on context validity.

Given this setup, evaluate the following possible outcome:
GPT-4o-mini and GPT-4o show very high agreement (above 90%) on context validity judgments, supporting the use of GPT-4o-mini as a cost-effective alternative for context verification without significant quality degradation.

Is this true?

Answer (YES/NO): YES